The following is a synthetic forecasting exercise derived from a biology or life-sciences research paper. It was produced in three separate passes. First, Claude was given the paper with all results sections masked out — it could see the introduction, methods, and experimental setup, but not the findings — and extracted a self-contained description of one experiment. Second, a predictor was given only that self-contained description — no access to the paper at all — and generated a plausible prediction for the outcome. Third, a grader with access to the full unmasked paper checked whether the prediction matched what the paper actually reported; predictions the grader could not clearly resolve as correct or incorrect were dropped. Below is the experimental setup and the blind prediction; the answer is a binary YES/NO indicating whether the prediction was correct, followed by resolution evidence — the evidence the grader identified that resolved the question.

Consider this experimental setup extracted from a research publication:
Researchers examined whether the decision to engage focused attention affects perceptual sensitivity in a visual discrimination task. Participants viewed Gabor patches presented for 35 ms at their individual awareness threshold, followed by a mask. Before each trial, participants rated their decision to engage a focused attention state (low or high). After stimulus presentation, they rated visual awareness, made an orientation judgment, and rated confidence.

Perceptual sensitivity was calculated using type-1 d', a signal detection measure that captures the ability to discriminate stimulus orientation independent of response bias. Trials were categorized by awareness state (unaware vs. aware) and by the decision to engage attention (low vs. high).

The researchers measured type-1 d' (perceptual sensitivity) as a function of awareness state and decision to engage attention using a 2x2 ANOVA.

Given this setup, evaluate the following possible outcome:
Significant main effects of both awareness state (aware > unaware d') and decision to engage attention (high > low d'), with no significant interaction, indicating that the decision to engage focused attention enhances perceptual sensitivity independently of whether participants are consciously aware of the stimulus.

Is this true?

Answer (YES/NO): NO